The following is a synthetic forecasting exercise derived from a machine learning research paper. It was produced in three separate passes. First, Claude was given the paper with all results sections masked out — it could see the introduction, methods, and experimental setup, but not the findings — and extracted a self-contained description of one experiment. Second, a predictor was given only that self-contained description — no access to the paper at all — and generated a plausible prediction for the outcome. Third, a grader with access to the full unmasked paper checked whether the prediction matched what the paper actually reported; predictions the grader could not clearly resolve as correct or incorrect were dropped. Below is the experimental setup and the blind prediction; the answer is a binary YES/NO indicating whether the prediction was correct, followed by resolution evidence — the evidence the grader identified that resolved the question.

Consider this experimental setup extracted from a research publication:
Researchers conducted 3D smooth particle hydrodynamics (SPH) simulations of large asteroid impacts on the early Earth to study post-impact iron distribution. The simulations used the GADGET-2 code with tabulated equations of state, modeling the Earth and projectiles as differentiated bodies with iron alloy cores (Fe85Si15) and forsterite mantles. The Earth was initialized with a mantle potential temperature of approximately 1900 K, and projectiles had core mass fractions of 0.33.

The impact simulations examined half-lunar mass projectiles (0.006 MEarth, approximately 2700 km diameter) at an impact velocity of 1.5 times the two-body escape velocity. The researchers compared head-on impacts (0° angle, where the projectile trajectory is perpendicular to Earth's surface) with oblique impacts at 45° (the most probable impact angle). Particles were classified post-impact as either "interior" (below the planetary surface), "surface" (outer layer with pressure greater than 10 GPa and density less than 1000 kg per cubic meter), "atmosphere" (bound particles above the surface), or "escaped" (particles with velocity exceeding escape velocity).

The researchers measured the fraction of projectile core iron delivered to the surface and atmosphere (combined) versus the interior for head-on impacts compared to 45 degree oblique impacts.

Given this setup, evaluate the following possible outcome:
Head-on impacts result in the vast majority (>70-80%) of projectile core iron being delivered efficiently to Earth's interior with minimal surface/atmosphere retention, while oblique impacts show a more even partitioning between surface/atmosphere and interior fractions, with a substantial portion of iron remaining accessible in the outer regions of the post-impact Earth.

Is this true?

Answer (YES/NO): NO